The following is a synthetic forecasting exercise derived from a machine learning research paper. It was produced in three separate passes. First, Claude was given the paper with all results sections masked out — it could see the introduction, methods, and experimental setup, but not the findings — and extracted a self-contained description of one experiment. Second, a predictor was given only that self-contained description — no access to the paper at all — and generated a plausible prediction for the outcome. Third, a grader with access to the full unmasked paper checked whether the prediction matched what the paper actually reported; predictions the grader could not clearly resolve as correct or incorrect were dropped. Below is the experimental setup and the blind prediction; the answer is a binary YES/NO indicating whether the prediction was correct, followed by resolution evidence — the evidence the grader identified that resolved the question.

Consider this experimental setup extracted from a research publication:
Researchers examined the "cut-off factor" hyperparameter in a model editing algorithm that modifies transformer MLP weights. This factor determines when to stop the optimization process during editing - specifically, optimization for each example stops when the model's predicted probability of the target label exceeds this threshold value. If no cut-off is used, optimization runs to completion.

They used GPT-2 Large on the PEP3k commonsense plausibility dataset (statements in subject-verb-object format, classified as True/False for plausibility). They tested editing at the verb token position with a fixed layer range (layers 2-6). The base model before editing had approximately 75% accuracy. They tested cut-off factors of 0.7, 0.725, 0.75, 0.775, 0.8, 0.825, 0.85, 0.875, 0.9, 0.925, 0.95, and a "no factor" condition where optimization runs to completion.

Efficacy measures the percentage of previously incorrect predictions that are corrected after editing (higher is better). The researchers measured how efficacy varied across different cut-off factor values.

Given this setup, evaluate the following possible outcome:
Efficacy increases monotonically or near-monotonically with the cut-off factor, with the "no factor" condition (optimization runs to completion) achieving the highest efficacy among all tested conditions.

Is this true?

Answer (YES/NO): NO